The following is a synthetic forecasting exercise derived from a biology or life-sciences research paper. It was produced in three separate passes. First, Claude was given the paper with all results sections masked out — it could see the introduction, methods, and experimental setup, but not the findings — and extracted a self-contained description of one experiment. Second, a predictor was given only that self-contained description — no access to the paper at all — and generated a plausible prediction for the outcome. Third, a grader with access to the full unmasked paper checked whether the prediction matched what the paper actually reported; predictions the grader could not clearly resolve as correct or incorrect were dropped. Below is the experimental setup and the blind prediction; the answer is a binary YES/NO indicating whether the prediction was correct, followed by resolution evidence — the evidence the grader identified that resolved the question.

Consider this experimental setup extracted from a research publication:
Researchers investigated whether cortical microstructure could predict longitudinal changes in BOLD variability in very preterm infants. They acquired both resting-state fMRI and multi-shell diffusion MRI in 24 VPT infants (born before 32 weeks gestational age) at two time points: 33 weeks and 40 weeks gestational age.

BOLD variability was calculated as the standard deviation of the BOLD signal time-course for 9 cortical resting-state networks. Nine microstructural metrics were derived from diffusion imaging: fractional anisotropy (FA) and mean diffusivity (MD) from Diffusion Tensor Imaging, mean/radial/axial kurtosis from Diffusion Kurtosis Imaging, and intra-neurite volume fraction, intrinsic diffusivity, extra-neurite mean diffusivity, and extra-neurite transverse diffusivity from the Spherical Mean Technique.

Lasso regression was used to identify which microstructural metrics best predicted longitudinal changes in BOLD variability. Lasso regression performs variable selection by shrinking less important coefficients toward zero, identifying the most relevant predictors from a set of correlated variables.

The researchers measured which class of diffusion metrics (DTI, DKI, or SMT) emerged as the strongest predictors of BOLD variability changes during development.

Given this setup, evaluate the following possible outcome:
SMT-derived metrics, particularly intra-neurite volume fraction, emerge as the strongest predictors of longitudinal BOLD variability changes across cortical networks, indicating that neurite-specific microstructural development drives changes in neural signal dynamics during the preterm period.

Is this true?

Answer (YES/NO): NO